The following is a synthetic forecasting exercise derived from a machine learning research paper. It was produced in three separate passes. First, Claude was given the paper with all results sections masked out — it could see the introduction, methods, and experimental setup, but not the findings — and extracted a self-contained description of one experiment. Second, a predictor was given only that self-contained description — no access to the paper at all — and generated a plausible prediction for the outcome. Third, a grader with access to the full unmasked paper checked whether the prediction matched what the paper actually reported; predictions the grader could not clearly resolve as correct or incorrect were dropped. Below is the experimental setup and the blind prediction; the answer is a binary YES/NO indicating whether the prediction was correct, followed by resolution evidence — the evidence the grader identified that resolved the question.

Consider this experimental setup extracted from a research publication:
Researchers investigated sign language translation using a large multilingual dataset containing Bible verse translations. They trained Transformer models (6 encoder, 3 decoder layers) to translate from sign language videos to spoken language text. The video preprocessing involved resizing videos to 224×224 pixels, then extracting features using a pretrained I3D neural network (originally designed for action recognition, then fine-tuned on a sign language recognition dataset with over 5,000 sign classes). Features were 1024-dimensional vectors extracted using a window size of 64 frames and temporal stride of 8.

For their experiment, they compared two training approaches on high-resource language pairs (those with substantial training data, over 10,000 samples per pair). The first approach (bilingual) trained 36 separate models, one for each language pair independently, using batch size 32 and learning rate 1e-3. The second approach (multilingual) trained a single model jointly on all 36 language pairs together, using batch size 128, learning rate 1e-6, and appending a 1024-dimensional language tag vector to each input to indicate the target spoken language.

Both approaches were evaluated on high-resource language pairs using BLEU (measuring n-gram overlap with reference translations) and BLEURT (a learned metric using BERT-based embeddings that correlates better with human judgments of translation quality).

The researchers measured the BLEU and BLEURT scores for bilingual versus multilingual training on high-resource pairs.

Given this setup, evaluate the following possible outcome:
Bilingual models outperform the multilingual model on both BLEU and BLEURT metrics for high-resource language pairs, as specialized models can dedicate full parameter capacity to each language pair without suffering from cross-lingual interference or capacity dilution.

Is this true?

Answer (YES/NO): NO